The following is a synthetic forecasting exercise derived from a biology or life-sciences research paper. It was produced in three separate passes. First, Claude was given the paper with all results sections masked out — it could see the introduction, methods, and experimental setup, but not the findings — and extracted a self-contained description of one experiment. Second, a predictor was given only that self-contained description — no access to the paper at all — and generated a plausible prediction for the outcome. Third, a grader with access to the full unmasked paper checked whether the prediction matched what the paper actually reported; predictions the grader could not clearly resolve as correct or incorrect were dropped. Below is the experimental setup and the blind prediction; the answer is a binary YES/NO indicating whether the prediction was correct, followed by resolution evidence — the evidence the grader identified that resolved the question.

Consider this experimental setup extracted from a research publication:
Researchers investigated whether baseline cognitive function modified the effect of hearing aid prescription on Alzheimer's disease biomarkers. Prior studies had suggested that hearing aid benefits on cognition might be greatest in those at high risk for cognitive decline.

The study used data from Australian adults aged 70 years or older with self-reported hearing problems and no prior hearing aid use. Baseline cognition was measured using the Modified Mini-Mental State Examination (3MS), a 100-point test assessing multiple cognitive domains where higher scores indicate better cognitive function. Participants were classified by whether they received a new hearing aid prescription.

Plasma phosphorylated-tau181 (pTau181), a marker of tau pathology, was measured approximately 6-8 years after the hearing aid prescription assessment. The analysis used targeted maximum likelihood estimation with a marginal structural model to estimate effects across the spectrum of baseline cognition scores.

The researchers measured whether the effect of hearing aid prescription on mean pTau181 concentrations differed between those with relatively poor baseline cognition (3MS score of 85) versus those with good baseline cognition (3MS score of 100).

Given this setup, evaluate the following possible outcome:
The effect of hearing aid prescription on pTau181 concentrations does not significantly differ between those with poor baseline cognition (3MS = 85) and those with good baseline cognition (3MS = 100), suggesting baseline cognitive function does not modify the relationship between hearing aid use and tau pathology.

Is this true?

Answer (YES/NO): YES